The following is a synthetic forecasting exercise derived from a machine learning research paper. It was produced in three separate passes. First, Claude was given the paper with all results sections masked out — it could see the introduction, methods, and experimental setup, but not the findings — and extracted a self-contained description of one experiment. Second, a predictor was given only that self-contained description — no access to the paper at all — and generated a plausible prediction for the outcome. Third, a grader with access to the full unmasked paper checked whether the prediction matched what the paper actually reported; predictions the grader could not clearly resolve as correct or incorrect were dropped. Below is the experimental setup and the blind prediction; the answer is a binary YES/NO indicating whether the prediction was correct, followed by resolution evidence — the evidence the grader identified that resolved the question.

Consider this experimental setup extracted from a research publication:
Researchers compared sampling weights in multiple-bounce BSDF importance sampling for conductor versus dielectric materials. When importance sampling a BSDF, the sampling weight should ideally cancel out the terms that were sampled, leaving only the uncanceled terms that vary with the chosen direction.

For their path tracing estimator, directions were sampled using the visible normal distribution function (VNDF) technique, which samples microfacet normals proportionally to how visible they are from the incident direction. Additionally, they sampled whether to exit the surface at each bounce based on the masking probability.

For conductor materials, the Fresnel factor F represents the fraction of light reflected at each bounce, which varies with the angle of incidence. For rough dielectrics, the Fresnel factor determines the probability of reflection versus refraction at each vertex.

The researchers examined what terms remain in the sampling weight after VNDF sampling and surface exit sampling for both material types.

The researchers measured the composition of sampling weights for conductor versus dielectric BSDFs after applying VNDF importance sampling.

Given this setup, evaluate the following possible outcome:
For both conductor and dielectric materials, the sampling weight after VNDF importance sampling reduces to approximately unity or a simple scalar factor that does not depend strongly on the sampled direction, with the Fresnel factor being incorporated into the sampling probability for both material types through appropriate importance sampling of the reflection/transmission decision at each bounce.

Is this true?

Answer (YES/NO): NO